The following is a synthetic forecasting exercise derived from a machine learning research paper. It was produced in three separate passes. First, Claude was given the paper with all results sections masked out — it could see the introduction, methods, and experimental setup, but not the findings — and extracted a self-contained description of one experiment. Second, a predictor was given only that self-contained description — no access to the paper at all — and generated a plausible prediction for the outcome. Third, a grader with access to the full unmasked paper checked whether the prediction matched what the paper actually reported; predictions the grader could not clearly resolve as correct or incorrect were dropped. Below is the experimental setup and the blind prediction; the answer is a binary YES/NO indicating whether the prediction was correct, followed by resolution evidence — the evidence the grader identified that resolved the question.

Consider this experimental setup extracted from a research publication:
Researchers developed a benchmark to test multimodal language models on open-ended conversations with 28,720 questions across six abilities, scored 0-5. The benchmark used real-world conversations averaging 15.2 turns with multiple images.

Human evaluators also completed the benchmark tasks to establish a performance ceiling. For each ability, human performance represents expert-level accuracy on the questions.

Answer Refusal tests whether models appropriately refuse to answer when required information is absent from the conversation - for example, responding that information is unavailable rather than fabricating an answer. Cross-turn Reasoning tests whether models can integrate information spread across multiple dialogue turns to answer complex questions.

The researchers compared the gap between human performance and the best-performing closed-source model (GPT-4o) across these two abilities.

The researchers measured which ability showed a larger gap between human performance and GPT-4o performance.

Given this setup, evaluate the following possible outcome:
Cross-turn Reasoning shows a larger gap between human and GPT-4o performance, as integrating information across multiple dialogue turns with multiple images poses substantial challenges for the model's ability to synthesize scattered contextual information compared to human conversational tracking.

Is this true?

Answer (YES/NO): NO